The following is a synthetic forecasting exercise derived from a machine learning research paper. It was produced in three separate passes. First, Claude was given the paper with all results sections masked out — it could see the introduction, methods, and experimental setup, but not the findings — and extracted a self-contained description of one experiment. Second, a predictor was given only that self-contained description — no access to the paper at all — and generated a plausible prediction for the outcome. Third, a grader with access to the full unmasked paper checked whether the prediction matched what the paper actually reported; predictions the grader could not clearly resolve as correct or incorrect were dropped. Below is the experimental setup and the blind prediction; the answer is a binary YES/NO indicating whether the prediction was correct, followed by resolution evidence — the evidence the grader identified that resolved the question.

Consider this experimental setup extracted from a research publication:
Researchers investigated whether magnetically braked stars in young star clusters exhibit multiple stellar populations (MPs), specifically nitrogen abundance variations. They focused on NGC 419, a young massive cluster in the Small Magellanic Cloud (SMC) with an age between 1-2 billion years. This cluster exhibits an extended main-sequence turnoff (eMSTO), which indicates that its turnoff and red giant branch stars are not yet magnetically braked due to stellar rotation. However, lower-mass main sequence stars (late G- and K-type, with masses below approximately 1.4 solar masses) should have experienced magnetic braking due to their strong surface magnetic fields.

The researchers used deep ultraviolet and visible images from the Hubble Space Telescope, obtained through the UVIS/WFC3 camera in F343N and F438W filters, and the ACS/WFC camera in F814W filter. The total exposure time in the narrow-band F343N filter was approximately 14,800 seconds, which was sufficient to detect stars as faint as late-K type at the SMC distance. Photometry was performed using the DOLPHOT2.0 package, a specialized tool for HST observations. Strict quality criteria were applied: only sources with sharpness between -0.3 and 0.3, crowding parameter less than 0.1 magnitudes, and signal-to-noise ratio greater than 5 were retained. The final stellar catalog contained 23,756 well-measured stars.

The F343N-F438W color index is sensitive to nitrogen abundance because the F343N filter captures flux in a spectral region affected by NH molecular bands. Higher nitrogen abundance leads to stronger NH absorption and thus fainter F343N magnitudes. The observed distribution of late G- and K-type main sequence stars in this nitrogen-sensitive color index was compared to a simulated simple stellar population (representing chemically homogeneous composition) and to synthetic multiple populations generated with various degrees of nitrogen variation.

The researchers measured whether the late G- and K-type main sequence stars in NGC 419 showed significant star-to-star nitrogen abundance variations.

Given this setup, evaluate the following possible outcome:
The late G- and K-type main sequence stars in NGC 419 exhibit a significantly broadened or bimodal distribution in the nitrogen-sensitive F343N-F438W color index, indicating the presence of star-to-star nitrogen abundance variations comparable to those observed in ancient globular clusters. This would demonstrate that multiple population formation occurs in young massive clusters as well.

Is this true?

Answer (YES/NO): NO